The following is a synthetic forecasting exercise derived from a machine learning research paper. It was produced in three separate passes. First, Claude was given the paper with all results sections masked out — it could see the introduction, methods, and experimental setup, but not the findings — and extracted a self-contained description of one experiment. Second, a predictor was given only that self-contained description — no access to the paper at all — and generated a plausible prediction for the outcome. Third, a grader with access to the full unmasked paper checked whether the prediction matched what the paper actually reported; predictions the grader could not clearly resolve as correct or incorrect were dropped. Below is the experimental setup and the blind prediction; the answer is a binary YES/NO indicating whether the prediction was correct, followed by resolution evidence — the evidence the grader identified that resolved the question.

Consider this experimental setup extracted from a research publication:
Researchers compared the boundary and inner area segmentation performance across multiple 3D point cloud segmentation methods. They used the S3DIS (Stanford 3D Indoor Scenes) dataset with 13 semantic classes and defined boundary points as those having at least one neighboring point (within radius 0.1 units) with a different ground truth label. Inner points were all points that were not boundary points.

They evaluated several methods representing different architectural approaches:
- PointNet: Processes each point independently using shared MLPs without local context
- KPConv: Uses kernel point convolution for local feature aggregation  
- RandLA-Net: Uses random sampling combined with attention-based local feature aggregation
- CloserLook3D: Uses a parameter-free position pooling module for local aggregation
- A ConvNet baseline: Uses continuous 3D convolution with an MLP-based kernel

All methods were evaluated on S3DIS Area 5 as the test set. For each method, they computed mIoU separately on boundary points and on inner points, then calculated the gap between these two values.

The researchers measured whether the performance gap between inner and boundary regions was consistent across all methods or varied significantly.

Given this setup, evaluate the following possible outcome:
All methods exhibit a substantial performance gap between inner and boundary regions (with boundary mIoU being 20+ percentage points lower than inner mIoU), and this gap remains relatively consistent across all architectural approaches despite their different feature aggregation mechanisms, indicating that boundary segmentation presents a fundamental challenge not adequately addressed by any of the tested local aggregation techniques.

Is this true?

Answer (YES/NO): NO